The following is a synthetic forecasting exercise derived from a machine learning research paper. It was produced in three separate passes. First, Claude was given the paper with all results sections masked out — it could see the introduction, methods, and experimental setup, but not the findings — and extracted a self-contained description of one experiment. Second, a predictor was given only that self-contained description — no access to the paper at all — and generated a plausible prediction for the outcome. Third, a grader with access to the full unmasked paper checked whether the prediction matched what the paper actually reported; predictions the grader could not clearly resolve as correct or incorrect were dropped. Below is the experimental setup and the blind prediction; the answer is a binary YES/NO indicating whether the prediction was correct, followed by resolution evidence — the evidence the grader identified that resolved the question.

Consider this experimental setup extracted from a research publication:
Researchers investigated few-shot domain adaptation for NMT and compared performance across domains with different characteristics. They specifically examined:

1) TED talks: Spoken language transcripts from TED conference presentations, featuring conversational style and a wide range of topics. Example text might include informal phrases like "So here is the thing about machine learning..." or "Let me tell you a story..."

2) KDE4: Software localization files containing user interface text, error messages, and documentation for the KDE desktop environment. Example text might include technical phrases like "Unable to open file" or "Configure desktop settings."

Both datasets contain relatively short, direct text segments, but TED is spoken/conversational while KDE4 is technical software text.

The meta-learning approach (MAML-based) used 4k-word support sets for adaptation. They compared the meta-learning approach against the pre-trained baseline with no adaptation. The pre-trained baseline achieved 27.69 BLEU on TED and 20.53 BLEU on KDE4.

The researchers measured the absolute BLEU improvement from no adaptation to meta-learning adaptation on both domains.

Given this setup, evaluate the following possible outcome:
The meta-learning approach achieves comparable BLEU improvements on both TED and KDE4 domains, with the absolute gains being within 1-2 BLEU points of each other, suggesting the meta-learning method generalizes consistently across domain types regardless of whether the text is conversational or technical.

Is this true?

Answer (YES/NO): NO